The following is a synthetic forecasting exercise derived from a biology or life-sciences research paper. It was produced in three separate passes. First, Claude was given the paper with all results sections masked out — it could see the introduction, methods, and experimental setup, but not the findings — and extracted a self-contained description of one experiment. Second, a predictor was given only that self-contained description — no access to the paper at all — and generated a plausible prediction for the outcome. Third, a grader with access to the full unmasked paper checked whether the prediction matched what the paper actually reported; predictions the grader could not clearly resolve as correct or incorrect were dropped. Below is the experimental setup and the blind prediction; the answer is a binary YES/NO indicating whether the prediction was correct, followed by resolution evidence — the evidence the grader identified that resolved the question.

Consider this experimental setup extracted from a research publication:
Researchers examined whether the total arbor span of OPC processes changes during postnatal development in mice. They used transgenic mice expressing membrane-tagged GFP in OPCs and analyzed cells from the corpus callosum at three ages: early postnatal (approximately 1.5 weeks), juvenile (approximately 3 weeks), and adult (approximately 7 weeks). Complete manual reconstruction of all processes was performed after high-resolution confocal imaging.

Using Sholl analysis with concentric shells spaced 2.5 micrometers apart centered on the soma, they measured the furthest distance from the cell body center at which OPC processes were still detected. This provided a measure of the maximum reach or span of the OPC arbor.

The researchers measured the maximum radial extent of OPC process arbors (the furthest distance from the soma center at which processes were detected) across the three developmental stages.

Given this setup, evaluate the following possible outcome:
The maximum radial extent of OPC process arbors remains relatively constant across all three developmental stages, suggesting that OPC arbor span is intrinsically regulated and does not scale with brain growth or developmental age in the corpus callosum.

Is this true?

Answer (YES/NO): NO